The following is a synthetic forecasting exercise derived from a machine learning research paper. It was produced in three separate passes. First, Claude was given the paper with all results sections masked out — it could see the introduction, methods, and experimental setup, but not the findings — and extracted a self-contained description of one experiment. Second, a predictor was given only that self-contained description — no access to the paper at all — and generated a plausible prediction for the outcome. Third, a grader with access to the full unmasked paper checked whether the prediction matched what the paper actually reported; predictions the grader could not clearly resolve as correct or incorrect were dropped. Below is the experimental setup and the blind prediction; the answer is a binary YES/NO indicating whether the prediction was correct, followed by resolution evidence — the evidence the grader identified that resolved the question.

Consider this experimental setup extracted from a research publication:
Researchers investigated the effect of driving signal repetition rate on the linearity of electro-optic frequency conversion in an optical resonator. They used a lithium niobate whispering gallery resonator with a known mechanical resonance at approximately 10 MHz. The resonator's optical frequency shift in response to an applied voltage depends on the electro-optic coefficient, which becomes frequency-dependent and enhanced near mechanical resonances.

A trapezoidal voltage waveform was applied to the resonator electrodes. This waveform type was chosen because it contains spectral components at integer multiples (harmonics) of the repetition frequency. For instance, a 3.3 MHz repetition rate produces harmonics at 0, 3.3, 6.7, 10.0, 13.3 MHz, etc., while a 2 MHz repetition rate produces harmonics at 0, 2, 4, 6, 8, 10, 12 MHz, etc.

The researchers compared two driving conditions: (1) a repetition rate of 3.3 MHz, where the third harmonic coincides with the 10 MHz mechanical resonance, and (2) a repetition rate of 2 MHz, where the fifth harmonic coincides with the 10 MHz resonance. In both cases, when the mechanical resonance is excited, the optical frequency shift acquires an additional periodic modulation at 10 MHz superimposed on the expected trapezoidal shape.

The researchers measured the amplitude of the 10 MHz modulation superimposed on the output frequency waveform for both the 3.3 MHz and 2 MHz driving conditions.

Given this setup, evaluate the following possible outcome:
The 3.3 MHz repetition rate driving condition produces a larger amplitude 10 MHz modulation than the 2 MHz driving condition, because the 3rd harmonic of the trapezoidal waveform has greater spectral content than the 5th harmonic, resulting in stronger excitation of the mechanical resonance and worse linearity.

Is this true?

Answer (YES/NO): YES